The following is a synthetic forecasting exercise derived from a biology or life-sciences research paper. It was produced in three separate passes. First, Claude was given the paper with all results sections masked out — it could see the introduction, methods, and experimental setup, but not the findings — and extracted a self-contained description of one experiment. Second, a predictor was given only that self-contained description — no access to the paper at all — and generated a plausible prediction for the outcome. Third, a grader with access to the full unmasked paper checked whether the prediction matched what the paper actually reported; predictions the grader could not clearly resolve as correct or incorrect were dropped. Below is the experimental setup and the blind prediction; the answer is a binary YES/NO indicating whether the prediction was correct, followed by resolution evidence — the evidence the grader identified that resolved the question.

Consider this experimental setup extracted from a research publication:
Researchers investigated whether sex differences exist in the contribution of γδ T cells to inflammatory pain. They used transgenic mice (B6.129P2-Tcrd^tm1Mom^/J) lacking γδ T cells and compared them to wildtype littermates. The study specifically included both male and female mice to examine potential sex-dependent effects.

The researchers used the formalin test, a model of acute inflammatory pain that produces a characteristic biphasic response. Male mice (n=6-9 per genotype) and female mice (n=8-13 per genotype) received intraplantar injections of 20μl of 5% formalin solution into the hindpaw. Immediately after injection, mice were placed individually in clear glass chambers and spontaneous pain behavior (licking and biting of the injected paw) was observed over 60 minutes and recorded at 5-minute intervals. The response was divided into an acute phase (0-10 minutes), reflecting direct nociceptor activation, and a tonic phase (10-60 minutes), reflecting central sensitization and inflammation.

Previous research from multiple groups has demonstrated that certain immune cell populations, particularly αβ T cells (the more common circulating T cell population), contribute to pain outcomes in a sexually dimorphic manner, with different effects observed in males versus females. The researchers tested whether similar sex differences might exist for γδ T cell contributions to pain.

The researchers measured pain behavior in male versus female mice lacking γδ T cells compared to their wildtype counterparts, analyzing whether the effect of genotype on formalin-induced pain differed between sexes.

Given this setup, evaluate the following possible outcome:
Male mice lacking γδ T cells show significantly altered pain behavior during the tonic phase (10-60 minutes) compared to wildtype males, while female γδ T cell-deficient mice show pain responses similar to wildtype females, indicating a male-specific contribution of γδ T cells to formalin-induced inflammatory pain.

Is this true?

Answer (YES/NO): NO